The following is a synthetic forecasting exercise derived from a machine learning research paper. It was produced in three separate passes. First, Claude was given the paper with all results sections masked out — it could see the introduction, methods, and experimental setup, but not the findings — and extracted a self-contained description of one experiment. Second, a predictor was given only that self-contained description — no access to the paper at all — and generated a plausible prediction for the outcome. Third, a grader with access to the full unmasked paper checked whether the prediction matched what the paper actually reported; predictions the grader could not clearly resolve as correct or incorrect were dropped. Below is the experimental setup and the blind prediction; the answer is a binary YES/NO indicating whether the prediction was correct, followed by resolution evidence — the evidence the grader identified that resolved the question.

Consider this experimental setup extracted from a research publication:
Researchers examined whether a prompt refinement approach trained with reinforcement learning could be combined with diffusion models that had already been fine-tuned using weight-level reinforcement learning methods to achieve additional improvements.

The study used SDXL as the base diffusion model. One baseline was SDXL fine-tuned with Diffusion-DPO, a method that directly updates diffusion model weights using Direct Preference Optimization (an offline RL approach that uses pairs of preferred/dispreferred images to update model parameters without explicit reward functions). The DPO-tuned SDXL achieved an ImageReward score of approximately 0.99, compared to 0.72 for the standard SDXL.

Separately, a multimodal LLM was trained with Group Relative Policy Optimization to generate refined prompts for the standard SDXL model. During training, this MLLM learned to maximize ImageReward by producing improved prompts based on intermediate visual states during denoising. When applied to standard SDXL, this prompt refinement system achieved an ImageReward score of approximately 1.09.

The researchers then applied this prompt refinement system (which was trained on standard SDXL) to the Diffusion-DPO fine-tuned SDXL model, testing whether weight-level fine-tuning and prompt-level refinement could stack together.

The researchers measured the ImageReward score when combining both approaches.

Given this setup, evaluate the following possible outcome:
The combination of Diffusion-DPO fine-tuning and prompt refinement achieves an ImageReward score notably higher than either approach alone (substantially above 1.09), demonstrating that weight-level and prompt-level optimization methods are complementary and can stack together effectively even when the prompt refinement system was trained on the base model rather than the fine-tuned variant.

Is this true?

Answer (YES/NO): YES